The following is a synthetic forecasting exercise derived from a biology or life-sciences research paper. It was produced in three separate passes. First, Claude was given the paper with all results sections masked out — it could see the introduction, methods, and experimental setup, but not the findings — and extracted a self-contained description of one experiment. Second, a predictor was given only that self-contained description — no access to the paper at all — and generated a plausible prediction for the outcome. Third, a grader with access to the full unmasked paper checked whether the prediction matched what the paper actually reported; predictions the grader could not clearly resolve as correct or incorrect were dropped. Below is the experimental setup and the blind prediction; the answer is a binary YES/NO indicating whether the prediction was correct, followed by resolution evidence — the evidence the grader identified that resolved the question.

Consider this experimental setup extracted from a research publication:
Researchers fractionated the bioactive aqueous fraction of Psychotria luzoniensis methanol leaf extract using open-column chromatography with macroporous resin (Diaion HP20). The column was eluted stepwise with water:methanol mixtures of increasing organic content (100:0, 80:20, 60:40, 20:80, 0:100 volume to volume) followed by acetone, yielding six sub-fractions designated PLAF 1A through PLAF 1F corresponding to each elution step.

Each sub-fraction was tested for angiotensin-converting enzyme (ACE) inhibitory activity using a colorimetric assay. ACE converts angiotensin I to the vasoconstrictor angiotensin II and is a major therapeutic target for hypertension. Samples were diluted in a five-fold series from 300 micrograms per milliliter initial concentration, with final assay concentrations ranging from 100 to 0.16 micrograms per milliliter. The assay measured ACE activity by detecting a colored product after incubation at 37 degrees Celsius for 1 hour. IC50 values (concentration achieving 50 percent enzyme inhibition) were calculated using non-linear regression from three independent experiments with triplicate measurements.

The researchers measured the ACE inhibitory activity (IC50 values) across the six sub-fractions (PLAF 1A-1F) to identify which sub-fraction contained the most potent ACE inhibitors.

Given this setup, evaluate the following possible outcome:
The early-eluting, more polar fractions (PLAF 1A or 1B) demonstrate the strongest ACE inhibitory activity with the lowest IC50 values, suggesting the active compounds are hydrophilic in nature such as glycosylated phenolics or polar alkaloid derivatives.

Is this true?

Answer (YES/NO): NO